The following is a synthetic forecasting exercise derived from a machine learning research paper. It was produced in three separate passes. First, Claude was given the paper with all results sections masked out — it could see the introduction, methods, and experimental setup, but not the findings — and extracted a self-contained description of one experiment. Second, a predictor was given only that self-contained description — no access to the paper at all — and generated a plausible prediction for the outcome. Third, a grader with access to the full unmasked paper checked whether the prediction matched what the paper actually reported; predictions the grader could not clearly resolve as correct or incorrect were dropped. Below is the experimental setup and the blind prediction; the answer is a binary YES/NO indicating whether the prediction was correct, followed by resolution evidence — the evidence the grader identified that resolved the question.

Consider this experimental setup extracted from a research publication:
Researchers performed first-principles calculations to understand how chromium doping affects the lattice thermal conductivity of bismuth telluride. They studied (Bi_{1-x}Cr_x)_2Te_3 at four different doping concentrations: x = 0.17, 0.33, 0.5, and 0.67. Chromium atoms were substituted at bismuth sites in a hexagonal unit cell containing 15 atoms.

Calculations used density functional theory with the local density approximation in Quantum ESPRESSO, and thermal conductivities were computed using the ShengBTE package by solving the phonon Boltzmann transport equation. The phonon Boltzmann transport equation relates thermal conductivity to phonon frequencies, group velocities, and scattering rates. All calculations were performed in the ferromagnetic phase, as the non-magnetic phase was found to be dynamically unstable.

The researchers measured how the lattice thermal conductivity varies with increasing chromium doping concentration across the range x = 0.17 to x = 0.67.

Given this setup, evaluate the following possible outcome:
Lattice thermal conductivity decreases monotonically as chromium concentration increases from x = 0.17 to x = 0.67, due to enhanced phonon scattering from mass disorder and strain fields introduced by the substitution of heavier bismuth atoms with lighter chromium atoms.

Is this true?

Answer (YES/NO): NO